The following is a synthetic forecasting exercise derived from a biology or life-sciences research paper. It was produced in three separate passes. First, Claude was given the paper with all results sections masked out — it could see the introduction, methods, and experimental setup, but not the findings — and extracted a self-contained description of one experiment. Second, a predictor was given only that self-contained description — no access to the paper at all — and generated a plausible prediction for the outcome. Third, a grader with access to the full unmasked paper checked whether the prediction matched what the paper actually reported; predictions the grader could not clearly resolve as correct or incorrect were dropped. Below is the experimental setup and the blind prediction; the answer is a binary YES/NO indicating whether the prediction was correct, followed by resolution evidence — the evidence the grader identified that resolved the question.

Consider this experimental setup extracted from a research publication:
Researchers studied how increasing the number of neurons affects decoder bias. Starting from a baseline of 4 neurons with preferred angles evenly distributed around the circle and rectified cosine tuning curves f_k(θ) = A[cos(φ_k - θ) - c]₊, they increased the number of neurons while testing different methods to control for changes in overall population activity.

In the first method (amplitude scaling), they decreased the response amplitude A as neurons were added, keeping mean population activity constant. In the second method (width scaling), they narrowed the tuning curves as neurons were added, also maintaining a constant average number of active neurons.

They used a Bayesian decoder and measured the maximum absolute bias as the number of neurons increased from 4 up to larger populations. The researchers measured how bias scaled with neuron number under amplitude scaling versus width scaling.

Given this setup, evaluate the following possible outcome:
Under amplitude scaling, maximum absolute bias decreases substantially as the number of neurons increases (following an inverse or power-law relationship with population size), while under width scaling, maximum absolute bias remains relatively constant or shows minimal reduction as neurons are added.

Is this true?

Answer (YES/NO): NO